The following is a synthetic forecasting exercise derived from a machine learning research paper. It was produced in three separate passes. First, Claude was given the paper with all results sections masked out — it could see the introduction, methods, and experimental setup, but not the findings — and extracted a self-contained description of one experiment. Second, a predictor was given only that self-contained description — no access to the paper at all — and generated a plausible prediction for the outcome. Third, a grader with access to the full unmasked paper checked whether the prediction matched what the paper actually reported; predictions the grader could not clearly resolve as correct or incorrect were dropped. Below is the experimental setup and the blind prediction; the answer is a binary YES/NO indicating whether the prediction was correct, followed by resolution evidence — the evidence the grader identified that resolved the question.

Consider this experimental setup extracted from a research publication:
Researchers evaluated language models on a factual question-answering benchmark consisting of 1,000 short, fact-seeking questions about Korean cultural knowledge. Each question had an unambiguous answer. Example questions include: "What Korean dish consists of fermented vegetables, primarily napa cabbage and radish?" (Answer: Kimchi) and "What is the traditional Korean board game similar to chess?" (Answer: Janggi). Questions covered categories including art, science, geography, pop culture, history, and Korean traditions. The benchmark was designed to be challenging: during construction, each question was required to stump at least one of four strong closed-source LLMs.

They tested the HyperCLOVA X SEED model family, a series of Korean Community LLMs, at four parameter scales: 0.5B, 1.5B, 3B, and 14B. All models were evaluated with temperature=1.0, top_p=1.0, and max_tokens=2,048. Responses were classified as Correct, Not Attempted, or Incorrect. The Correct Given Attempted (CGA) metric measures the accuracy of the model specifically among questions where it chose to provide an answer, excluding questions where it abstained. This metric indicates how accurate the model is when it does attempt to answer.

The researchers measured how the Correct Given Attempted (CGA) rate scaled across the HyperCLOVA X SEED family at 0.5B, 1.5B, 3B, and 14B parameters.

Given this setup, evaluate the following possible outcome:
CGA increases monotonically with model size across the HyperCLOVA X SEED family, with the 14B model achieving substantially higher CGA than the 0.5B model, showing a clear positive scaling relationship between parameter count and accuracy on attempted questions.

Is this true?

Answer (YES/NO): YES